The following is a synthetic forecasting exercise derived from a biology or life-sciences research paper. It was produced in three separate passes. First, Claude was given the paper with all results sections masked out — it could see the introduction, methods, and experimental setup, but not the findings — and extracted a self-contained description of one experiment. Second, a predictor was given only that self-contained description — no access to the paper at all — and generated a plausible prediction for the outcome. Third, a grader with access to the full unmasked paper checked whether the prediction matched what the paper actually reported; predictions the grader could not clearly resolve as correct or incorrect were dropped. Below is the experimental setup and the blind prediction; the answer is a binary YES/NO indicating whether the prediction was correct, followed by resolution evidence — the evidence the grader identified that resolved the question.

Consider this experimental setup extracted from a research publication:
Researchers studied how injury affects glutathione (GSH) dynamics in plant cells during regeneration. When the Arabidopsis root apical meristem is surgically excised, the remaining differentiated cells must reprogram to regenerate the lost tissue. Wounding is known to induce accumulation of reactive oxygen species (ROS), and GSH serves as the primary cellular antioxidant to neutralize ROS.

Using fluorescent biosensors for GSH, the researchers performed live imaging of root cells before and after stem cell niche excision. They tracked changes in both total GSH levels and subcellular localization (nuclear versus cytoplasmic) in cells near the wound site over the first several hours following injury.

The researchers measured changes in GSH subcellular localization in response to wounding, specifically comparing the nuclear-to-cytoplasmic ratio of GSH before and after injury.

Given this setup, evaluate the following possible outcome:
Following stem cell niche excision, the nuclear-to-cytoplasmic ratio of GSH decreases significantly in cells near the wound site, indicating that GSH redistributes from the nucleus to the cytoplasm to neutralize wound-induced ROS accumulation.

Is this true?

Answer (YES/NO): NO